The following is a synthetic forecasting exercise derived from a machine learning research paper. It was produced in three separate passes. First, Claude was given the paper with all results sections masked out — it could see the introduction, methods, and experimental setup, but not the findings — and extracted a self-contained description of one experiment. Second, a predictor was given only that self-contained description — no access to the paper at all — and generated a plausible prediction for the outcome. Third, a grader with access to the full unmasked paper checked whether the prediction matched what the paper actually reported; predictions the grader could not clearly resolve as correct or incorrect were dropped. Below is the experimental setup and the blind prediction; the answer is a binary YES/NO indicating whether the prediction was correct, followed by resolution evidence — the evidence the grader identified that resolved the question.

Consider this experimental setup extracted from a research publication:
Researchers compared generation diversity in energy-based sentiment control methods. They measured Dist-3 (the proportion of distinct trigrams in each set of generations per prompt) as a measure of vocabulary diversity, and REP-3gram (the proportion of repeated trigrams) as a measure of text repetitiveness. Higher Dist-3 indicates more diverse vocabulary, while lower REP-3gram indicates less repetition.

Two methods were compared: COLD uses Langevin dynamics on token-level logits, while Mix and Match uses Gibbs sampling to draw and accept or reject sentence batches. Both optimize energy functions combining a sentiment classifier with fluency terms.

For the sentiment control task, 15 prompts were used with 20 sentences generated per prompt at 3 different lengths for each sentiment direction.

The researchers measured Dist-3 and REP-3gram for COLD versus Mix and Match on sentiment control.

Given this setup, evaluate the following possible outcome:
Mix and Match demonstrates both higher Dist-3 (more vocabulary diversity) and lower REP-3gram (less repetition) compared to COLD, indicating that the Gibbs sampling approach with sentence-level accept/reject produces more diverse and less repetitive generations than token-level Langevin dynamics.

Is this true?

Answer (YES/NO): YES